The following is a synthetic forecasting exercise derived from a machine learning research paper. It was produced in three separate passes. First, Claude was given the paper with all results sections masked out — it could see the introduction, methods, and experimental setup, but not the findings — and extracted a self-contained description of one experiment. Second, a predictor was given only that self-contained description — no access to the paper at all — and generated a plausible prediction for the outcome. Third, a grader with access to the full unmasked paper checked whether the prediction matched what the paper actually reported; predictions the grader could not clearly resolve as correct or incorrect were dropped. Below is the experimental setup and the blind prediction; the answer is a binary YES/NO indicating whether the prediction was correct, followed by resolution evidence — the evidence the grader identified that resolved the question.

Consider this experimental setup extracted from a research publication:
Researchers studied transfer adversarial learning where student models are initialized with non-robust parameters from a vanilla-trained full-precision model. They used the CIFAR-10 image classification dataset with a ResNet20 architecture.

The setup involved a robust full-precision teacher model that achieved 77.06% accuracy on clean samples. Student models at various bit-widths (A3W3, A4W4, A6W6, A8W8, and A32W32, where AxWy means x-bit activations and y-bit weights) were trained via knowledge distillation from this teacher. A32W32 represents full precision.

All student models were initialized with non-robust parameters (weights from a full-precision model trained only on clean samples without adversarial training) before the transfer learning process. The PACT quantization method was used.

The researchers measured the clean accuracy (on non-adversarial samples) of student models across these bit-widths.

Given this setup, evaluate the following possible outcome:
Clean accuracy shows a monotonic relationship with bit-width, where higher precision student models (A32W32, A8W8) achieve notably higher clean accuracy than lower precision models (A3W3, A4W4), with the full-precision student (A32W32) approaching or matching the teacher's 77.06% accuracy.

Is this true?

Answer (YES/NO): NO